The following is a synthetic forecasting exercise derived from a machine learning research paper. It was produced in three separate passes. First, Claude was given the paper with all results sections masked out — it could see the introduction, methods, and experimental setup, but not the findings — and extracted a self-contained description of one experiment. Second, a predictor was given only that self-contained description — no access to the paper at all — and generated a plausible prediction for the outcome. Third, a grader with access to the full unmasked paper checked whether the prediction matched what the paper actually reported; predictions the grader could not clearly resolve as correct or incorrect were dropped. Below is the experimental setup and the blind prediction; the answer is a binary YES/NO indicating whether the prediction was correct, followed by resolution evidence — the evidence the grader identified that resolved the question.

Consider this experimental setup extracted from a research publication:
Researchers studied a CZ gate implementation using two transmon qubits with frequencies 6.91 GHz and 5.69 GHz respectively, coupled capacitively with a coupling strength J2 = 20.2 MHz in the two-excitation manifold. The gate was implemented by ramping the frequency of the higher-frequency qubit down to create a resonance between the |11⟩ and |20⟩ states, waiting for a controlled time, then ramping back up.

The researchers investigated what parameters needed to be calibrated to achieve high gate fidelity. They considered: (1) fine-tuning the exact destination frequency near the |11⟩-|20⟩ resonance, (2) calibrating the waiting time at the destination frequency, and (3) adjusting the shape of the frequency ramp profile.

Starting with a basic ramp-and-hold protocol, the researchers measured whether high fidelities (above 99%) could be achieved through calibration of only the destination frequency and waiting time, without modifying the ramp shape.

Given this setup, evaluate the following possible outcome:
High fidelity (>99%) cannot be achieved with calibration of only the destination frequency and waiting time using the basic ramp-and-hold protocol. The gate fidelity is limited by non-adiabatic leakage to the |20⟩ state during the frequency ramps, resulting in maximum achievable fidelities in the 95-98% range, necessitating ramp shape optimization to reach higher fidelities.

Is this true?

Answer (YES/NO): NO